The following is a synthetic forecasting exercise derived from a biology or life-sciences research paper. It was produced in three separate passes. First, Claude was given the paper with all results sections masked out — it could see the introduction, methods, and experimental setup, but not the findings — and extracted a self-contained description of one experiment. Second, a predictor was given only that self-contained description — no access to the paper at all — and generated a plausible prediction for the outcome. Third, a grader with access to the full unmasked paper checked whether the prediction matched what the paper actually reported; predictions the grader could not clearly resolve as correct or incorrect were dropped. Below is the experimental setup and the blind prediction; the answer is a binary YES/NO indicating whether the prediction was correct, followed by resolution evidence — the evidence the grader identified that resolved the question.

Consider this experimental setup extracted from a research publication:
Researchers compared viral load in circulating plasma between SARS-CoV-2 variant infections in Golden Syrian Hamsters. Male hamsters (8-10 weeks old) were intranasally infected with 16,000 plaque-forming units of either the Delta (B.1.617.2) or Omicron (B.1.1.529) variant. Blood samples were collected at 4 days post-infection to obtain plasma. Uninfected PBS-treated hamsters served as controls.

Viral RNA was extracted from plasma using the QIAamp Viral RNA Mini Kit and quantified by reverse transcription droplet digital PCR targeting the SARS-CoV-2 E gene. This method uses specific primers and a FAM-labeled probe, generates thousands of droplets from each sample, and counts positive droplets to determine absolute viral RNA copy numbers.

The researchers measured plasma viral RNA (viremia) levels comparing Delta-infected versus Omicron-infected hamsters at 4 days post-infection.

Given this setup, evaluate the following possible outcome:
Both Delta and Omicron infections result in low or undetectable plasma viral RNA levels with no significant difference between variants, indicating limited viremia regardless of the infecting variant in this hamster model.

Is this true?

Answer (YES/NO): NO